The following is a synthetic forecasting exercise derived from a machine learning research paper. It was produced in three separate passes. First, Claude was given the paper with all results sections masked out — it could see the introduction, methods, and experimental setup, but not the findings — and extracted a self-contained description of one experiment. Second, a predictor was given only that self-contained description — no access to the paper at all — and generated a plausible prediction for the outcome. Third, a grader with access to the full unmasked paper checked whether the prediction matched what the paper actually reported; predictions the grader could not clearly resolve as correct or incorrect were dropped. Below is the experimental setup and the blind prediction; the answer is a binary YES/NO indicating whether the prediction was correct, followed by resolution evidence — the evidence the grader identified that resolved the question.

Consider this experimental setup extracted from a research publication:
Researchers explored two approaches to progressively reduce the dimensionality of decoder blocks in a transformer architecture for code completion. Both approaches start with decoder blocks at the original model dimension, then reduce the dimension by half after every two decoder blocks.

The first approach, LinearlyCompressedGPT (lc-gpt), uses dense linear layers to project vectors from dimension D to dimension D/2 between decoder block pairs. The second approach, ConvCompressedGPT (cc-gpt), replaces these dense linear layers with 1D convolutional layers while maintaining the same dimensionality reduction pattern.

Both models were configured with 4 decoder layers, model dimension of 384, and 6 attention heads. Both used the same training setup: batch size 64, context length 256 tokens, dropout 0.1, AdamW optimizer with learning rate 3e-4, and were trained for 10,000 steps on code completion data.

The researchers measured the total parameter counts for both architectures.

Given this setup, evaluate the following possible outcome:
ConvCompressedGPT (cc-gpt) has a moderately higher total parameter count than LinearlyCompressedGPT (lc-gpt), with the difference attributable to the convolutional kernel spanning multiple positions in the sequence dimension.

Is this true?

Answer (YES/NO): NO